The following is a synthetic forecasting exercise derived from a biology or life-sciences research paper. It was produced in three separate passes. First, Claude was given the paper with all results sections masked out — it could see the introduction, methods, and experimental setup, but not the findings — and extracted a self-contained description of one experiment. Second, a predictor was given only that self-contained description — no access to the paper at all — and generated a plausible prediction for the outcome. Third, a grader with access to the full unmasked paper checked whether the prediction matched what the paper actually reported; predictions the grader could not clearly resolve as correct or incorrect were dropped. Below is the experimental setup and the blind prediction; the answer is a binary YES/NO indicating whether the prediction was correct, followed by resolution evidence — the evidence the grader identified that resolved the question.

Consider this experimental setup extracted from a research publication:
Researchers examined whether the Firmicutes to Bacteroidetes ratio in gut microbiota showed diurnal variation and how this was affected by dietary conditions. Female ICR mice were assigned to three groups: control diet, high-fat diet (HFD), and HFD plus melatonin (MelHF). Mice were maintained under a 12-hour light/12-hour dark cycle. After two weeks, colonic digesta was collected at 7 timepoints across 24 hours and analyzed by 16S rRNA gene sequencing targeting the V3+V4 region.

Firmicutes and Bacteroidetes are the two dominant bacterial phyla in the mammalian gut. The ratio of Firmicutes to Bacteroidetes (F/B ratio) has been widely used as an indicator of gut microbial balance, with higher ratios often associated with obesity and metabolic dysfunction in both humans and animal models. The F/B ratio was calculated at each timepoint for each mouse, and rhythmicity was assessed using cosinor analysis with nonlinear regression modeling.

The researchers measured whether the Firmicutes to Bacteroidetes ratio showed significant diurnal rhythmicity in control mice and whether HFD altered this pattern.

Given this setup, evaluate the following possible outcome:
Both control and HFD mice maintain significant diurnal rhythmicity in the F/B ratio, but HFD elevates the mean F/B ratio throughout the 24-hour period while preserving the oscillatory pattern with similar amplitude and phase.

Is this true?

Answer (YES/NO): NO